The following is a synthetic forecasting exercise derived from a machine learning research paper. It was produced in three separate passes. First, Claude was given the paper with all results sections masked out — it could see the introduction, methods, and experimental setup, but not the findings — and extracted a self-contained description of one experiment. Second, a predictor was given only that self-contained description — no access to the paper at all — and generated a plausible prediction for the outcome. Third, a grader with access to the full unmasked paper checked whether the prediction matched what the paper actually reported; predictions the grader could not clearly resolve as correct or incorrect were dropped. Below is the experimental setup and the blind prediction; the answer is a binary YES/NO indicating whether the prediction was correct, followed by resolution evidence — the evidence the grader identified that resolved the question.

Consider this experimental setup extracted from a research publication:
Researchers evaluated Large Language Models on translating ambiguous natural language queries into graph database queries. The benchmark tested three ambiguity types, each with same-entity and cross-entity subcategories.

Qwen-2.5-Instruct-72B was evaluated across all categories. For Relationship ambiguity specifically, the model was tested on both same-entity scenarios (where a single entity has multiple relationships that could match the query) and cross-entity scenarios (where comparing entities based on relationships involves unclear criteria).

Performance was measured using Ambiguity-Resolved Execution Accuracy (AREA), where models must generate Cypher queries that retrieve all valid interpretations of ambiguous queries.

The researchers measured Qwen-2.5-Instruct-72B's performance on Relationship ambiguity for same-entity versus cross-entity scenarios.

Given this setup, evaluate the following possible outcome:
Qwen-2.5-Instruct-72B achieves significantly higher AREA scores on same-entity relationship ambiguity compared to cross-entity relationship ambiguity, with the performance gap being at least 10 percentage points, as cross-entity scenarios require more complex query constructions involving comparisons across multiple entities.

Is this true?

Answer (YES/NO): YES